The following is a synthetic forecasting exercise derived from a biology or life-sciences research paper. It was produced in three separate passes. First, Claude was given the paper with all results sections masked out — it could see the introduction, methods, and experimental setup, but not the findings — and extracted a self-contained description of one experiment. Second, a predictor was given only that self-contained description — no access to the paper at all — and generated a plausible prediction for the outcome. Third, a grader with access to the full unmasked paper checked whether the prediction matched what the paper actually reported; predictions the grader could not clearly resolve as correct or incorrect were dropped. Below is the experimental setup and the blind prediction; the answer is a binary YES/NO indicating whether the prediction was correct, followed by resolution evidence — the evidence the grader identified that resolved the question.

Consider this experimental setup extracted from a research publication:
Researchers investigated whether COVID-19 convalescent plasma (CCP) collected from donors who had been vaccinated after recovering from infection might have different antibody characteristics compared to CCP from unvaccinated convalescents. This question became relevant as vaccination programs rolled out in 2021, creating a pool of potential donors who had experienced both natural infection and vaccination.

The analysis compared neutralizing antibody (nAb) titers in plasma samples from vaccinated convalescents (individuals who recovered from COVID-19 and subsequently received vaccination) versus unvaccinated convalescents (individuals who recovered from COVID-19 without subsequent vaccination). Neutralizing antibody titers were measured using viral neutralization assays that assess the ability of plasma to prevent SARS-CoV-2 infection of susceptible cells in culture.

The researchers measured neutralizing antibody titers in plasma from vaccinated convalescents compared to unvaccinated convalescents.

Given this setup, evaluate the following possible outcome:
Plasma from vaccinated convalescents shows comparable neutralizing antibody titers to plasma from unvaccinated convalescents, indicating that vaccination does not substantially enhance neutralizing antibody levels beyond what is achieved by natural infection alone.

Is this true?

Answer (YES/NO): NO